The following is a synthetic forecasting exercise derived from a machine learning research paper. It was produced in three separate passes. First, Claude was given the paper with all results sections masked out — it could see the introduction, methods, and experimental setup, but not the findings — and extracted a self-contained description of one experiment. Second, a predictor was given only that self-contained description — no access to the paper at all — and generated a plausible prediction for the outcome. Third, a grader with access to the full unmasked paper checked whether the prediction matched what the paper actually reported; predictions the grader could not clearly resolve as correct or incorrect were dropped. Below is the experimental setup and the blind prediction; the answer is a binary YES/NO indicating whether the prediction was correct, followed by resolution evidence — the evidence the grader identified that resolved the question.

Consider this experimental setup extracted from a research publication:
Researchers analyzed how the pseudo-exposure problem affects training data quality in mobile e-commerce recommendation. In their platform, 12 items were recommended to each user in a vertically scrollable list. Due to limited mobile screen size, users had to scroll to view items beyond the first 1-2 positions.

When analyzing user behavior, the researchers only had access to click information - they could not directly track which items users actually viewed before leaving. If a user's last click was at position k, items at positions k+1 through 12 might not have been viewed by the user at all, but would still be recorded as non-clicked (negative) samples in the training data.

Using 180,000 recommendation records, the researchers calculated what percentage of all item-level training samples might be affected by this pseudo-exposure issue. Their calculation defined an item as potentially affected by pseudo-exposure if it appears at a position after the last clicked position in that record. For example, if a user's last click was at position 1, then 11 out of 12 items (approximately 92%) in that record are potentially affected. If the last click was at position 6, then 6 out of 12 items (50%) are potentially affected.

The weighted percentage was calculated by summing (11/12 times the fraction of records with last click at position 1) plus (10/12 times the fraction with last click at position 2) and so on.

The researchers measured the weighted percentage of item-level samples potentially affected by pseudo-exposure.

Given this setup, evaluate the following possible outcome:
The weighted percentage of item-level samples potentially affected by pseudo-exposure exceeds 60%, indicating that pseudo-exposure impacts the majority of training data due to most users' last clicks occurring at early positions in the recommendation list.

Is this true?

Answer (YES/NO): NO